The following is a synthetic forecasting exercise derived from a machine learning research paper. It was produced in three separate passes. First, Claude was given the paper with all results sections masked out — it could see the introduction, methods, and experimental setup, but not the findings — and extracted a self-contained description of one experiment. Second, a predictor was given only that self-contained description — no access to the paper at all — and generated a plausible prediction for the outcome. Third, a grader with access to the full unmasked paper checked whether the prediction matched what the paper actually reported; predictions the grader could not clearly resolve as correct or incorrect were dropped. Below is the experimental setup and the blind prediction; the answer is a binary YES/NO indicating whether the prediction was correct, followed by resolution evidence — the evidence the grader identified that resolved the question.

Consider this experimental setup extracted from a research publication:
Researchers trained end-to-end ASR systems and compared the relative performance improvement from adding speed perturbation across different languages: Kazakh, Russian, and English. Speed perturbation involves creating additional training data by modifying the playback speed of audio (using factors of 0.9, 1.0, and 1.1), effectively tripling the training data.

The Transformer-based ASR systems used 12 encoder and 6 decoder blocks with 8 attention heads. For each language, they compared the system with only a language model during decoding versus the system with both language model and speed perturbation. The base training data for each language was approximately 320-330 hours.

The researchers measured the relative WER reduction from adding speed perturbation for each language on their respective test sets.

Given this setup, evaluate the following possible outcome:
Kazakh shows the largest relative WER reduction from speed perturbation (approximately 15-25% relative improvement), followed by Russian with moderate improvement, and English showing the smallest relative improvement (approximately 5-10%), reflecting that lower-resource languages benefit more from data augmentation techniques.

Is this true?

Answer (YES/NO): NO